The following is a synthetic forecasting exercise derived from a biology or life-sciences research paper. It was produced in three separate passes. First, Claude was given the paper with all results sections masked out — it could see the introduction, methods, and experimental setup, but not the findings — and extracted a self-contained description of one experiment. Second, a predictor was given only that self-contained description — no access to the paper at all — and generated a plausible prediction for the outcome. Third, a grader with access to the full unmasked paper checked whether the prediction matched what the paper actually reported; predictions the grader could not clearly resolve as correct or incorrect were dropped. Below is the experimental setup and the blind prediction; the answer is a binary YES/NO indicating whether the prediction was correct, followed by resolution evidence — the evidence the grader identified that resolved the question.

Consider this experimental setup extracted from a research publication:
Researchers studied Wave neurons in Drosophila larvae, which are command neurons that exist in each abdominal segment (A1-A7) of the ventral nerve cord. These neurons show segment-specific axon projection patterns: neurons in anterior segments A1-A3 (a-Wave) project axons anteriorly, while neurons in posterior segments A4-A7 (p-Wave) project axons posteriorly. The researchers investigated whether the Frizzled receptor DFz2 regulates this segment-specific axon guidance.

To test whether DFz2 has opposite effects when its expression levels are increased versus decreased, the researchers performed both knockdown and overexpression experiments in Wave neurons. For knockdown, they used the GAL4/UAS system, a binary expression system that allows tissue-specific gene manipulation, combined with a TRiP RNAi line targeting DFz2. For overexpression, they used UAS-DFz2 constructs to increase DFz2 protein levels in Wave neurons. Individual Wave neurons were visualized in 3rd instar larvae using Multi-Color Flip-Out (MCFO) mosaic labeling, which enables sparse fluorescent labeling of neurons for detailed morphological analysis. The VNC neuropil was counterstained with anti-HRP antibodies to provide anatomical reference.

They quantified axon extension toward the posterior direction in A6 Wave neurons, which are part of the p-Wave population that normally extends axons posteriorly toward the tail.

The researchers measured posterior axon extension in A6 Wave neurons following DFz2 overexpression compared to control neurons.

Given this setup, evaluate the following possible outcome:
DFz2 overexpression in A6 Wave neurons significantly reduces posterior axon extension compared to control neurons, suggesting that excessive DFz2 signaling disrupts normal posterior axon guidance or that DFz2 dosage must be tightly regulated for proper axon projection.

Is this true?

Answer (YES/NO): NO